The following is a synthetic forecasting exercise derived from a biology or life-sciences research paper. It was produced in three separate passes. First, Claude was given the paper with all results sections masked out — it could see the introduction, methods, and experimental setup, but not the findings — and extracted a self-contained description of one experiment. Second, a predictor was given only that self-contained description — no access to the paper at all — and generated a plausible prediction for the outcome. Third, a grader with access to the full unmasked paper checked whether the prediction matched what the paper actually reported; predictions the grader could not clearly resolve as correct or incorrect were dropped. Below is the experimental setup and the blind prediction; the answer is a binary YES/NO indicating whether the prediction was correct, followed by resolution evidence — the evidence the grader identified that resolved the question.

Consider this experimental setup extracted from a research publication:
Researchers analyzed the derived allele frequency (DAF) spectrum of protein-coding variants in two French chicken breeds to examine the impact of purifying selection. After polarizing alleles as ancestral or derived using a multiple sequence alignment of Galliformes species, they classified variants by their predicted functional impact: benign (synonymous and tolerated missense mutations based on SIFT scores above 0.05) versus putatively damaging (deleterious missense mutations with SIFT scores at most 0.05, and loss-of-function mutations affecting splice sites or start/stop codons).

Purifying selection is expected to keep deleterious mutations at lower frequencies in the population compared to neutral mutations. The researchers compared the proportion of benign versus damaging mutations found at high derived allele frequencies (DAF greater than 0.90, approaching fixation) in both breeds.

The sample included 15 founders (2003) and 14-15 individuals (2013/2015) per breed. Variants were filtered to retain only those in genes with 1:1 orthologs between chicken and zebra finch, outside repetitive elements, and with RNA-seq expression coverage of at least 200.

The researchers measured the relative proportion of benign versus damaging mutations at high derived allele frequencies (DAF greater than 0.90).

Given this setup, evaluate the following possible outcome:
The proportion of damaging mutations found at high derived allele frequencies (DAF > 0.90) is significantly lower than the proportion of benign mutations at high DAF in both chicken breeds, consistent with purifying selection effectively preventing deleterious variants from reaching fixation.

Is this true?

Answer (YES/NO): YES